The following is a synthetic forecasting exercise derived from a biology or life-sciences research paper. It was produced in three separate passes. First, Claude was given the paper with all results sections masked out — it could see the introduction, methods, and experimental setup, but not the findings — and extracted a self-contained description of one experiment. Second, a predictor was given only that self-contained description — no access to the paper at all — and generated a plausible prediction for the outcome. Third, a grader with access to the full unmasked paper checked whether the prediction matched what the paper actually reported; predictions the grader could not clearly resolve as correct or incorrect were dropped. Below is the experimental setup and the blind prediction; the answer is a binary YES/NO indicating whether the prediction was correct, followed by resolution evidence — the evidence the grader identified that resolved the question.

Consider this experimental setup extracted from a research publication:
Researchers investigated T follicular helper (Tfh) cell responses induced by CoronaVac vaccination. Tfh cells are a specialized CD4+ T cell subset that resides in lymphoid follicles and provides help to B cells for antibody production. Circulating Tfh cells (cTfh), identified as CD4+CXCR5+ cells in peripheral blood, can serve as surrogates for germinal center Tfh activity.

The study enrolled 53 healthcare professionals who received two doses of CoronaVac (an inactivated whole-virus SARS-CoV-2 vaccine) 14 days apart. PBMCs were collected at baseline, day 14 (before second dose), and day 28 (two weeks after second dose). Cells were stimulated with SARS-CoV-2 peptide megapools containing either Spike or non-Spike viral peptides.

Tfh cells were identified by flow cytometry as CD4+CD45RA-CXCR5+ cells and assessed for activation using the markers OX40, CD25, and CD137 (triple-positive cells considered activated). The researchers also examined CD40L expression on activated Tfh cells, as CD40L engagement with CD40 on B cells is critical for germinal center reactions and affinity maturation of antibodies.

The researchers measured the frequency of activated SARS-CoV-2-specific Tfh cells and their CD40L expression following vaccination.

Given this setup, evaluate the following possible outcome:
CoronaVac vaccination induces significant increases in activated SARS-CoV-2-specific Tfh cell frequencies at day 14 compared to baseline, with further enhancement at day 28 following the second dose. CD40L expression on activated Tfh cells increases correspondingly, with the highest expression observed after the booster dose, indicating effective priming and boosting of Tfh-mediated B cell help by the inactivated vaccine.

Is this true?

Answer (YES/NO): YES